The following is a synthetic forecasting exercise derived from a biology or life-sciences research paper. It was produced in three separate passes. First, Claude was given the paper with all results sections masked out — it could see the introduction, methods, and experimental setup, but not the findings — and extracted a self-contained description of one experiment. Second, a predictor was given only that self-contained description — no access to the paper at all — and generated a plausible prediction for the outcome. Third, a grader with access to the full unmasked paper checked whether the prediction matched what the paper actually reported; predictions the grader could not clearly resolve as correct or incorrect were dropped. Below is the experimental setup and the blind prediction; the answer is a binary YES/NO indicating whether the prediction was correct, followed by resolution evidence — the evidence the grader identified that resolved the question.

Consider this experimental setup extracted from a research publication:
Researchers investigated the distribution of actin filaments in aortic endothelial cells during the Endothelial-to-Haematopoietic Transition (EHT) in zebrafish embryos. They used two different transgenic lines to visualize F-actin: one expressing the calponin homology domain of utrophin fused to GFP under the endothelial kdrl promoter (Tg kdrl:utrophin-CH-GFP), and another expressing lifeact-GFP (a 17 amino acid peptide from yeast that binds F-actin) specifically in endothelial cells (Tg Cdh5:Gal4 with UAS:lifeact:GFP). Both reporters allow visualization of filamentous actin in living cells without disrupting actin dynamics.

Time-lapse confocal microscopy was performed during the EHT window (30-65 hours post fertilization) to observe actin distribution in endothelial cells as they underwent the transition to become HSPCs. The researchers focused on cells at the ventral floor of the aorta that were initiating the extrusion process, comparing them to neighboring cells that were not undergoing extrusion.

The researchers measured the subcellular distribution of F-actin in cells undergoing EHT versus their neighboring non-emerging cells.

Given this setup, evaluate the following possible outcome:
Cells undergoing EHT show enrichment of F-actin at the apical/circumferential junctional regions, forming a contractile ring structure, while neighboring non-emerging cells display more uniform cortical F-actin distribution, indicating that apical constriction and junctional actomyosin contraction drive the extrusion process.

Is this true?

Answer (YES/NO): NO